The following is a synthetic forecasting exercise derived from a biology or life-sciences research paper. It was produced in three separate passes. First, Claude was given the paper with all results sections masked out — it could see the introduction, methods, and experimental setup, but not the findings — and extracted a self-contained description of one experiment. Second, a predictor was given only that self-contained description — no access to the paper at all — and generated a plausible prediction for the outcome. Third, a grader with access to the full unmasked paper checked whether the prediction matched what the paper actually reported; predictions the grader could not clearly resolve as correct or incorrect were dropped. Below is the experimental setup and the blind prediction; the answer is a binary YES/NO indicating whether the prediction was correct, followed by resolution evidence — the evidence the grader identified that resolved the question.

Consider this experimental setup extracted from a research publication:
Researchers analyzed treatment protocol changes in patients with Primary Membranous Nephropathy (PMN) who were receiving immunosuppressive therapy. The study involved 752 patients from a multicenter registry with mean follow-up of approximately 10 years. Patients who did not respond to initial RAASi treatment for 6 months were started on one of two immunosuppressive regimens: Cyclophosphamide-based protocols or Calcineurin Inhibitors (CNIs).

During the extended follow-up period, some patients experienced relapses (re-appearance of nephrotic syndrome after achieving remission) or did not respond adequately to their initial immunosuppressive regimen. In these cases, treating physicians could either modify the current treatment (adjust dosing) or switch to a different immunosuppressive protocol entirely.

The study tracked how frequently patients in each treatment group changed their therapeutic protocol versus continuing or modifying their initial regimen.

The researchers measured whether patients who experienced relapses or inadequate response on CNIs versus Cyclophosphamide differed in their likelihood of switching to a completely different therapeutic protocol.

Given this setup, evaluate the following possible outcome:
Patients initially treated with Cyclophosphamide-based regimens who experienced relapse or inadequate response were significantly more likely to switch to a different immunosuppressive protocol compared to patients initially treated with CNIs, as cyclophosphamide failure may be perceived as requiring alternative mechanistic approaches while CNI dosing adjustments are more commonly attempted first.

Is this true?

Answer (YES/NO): YES